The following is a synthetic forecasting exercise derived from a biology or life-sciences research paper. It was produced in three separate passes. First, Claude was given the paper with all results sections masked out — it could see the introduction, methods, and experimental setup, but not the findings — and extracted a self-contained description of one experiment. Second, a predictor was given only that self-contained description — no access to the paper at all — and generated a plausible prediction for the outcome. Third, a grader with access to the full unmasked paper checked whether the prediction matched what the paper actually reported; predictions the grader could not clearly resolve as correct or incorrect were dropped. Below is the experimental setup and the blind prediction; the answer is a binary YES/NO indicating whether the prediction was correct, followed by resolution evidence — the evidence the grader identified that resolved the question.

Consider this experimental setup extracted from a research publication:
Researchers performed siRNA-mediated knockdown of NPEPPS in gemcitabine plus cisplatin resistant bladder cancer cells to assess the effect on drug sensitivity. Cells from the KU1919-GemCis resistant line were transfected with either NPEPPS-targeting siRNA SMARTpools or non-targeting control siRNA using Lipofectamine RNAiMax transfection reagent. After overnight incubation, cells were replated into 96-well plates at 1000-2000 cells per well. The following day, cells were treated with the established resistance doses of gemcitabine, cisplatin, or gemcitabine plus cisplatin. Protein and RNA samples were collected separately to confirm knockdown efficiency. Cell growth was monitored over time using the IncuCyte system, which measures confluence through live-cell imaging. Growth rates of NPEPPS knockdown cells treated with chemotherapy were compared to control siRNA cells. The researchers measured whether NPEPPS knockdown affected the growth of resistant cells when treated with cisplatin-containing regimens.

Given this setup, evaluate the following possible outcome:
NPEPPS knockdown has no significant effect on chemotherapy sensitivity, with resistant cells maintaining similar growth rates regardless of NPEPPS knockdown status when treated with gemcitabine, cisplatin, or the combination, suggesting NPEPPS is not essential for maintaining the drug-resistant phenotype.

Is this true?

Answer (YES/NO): NO